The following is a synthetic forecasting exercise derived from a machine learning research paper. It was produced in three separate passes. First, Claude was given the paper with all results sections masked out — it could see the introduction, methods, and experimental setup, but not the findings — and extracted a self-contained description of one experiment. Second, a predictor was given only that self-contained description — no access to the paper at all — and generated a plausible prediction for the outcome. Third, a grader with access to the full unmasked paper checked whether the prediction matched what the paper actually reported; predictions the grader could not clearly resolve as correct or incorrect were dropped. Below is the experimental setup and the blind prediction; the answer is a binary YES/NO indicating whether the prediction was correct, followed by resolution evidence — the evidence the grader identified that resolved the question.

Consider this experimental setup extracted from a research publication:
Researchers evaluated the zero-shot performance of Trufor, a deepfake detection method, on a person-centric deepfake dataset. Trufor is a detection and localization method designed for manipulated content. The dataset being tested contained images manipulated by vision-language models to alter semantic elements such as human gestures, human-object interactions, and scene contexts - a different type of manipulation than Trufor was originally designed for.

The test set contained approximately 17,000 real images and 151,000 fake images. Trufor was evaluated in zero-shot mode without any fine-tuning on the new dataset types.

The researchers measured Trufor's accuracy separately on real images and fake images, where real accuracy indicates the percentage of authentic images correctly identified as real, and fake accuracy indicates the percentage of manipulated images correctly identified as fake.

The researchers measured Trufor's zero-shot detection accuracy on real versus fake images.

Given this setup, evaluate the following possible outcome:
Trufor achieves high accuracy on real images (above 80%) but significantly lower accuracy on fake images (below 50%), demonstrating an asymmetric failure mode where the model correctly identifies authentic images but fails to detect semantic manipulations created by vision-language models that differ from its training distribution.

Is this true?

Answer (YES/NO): YES